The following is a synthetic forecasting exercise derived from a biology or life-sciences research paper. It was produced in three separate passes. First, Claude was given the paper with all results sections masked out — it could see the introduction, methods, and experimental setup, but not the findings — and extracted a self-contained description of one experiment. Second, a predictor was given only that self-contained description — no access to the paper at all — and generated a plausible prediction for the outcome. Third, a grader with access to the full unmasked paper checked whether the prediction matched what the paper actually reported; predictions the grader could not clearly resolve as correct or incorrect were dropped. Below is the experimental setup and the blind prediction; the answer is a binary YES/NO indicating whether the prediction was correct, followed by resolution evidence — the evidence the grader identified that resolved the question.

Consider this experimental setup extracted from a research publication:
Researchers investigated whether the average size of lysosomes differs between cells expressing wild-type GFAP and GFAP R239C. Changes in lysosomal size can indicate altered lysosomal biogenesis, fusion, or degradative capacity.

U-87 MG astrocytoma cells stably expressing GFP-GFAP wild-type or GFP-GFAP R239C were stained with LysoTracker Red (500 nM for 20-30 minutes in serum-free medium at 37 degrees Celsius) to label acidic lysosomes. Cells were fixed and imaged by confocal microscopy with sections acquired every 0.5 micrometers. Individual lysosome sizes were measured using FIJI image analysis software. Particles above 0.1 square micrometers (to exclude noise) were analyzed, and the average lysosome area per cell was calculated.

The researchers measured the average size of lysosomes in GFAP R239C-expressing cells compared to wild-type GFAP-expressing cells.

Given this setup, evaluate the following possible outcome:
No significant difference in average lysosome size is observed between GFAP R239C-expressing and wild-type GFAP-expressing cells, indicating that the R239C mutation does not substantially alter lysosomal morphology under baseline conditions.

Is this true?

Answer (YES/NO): NO